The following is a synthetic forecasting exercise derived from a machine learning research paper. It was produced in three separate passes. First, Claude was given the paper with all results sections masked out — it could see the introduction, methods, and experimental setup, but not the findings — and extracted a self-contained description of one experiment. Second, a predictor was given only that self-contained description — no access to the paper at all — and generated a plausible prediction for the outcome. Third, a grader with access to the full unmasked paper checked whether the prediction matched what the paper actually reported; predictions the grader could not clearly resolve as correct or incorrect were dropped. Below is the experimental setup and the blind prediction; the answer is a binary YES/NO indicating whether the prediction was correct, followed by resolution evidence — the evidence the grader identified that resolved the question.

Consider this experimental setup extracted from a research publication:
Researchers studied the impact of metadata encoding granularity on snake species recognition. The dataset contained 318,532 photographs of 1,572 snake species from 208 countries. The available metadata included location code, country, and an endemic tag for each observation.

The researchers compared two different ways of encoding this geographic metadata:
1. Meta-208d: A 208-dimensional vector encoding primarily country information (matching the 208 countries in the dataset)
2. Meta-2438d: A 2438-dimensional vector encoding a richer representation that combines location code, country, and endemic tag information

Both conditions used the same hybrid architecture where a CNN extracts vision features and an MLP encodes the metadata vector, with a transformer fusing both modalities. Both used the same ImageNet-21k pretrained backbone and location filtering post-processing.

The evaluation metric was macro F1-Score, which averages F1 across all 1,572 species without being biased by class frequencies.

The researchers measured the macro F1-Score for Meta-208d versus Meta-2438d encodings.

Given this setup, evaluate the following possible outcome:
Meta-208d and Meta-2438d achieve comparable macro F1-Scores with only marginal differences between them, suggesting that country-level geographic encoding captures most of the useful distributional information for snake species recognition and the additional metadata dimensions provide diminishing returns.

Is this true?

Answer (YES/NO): NO